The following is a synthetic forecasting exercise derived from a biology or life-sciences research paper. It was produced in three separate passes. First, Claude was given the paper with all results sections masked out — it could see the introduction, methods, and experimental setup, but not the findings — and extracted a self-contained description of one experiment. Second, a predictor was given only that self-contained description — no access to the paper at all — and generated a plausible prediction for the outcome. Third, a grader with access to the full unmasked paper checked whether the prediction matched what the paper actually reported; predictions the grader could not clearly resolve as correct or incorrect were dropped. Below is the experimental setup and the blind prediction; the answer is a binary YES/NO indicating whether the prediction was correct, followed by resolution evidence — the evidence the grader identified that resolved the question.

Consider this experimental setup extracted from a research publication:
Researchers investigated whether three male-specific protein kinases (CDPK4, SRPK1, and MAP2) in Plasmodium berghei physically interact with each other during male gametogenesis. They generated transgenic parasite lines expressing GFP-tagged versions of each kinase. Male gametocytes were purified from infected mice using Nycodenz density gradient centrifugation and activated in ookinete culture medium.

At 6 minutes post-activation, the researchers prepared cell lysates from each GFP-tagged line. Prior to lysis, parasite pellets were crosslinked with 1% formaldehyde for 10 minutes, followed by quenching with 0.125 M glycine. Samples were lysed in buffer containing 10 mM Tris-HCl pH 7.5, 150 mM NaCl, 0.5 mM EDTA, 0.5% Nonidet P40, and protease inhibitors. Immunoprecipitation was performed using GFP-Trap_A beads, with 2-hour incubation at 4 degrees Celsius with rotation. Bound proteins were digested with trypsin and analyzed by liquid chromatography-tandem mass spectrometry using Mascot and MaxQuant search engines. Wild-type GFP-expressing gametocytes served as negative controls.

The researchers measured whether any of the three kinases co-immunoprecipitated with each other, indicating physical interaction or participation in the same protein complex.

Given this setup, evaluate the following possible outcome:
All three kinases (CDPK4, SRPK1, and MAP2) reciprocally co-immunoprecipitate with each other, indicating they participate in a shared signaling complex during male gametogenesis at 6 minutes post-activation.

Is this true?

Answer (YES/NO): NO